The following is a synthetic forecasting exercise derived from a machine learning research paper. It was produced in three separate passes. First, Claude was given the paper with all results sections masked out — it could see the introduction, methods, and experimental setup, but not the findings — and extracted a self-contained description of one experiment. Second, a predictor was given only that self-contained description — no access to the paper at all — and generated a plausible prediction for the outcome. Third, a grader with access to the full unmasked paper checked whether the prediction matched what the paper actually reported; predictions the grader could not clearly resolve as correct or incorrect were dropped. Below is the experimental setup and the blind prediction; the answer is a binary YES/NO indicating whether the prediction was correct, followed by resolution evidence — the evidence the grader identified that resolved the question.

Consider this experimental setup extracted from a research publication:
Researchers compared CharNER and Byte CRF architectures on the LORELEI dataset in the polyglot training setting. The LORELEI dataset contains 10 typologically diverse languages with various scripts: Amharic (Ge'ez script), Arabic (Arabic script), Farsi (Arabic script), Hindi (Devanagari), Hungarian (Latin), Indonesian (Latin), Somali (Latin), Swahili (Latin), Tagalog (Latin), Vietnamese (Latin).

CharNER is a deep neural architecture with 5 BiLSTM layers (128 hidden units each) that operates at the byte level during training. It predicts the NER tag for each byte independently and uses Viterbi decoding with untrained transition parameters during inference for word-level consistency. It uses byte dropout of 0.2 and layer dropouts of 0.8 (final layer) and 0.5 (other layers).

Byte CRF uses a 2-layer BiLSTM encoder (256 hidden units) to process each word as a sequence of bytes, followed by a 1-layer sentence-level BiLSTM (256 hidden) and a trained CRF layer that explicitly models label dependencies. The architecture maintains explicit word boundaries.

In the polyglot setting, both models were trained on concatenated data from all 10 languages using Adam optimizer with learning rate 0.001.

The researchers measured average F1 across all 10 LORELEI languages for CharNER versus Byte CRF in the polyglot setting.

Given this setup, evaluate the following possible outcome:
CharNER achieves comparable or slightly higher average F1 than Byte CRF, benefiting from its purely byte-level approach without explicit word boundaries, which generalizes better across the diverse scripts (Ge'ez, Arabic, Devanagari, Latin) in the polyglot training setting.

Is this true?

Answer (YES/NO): NO